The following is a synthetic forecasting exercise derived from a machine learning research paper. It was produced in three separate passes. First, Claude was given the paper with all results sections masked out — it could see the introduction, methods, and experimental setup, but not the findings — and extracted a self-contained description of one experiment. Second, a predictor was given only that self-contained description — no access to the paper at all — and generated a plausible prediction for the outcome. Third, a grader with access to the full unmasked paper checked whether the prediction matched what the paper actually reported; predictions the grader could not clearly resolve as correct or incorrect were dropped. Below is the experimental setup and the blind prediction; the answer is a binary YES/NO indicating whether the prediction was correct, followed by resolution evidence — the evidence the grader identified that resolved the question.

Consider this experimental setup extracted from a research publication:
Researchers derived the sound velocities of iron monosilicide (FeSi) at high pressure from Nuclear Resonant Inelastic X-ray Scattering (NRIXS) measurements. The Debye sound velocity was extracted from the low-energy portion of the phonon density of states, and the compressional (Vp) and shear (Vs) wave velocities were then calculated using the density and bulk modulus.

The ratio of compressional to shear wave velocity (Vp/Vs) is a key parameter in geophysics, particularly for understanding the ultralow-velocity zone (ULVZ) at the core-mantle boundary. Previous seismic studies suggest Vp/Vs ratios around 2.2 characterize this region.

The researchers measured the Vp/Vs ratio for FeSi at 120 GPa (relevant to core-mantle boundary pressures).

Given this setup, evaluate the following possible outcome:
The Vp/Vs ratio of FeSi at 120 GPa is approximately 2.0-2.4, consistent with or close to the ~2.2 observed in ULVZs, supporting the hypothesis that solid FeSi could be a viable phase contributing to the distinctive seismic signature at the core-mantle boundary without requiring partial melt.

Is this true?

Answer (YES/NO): YES